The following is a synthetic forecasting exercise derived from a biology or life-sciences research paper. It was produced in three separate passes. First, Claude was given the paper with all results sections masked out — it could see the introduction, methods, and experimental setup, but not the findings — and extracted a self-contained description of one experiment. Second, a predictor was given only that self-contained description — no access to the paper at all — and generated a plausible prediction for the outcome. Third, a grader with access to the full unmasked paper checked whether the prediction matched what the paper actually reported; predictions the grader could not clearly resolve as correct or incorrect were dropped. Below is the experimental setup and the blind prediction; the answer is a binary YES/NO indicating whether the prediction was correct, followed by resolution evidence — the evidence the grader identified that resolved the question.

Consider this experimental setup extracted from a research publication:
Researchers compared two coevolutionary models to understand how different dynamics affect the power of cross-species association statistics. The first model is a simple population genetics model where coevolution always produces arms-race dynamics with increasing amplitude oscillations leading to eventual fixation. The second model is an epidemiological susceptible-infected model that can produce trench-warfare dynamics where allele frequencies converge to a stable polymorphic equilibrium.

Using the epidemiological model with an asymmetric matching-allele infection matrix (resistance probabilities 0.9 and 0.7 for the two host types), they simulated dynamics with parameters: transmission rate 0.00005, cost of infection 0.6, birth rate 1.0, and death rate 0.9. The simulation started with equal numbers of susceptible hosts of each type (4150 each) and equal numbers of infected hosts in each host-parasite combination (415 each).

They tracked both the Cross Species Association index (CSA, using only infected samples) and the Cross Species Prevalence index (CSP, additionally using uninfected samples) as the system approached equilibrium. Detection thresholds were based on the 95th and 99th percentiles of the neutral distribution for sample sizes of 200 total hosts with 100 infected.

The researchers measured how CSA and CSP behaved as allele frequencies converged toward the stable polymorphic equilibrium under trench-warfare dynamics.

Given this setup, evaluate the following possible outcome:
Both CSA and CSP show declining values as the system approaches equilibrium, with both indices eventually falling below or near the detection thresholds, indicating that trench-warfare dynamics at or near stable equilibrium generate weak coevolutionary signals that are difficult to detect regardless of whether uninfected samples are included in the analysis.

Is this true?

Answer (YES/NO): NO